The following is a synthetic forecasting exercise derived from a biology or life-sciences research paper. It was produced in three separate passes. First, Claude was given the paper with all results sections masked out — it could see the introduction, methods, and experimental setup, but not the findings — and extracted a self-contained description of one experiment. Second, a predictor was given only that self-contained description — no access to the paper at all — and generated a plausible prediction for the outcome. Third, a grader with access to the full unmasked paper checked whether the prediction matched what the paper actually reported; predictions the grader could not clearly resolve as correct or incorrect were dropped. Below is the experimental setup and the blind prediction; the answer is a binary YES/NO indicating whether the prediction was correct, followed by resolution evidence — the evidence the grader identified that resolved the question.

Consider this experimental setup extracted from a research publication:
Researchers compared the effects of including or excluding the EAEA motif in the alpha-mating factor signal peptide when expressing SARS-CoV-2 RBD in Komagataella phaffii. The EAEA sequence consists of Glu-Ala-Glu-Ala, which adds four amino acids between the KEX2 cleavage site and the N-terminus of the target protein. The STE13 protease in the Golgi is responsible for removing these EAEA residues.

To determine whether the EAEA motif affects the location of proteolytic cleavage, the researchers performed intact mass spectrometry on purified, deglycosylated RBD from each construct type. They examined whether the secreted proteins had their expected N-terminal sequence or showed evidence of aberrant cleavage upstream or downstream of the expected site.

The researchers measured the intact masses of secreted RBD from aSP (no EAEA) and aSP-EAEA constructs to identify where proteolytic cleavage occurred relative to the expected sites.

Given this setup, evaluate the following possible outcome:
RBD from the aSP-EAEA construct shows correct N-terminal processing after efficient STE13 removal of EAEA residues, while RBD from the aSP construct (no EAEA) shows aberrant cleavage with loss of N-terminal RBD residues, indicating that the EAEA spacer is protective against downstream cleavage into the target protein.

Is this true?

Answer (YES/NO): NO